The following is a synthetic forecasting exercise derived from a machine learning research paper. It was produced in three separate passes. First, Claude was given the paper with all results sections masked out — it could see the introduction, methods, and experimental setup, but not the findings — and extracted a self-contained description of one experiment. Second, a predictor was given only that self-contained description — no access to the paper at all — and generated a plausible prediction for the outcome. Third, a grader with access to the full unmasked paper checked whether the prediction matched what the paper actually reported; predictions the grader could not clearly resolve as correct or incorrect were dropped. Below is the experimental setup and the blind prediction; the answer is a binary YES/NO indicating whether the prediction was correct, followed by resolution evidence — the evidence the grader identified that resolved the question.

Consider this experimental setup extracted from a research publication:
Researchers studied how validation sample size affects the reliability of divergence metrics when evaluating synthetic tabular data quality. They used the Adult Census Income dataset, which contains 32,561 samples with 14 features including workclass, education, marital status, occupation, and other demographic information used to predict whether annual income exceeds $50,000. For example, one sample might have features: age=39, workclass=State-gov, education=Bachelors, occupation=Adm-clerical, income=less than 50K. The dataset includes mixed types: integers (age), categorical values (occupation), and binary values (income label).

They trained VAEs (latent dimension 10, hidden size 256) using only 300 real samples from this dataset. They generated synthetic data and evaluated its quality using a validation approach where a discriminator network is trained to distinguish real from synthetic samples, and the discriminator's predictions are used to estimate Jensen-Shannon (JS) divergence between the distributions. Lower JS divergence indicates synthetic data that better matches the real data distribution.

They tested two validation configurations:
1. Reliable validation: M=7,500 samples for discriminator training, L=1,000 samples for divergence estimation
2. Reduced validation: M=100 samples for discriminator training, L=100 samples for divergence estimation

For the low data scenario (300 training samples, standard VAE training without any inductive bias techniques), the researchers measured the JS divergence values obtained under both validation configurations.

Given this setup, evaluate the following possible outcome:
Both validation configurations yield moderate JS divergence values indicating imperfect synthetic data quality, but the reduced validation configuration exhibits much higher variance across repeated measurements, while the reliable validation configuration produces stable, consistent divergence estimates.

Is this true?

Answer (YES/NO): NO